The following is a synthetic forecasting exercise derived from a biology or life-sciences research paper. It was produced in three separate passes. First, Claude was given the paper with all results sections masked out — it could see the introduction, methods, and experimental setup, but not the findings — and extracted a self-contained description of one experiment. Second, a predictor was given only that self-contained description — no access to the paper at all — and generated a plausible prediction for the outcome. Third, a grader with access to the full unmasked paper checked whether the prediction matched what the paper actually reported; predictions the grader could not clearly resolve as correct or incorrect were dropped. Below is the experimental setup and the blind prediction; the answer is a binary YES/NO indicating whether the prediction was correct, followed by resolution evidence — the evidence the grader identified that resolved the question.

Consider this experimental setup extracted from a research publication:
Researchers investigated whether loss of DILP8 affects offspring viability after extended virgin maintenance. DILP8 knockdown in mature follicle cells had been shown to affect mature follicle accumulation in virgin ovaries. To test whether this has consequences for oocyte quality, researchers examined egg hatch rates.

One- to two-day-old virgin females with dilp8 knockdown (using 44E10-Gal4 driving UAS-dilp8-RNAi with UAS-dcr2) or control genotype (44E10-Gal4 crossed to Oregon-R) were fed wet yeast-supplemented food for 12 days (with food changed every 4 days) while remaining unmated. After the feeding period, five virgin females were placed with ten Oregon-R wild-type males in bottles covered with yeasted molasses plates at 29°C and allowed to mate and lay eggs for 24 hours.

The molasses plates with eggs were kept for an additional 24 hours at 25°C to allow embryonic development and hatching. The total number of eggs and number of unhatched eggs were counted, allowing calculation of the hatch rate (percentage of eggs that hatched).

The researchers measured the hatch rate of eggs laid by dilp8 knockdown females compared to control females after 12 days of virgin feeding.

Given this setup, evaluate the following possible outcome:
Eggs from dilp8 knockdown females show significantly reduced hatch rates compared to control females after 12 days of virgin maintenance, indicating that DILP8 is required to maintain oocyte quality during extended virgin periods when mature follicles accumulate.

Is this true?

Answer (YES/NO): YES